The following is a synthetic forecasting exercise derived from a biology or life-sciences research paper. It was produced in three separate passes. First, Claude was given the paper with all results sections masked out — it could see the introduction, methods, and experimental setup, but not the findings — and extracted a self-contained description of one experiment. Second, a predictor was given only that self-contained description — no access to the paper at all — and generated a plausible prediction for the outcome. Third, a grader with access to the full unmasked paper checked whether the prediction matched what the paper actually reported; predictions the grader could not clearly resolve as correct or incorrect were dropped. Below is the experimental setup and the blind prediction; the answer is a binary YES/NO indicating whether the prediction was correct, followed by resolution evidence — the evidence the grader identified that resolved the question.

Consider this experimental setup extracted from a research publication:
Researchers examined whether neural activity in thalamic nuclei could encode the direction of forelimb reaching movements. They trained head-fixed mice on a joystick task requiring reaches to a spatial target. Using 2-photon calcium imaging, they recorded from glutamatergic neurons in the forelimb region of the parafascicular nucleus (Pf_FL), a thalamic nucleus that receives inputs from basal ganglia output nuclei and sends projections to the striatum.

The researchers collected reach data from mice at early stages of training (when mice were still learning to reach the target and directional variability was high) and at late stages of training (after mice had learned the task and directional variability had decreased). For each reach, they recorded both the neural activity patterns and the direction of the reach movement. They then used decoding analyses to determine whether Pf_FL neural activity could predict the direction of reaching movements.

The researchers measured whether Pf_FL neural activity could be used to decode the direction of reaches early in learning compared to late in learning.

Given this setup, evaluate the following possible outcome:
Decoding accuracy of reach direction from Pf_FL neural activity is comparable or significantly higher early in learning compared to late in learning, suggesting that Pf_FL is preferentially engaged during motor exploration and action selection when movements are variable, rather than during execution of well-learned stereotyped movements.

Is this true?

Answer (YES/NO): YES